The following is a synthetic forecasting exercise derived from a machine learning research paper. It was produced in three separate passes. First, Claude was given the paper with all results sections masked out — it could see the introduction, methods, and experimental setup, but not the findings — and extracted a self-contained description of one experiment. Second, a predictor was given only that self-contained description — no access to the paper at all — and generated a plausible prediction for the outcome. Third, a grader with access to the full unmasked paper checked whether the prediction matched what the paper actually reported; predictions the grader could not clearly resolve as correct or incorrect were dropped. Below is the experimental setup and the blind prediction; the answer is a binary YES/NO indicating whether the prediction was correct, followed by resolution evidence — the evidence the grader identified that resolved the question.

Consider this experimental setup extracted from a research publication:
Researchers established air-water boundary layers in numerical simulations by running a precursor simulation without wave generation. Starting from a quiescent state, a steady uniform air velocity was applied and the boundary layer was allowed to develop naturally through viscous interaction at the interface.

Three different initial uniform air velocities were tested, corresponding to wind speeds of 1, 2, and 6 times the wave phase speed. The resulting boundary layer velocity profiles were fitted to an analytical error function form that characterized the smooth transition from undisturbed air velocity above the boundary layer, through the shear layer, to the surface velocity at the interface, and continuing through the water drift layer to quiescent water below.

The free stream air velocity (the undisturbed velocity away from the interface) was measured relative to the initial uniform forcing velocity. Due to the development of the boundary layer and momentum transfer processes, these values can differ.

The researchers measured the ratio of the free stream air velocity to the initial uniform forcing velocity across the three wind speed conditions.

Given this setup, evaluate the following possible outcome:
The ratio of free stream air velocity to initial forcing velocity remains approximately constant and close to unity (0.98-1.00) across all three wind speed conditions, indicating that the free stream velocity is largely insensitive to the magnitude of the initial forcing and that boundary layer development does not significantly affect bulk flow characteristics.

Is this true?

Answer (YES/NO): NO